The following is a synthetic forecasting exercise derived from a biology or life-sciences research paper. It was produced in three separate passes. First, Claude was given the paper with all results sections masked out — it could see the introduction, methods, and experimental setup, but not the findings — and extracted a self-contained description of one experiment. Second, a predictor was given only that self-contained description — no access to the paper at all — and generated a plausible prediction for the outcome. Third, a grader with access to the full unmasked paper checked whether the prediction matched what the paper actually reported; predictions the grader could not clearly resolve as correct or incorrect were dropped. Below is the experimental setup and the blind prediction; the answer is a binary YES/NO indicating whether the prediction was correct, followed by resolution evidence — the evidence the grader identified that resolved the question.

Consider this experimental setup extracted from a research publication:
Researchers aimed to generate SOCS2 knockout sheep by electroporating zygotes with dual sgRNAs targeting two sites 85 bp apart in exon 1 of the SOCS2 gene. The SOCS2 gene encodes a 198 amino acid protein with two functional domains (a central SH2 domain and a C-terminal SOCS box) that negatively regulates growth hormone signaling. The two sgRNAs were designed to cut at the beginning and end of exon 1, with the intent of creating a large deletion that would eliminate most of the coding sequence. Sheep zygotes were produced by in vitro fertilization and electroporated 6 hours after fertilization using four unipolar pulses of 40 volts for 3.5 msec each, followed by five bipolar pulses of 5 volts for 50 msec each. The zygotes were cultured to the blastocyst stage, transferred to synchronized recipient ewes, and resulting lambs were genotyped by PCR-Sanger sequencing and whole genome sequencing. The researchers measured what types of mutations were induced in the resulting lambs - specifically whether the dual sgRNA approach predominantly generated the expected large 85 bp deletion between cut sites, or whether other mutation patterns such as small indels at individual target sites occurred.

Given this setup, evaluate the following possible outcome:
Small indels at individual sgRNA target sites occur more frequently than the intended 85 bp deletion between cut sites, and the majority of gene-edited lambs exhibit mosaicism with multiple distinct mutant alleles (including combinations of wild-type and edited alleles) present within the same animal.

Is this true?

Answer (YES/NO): NO